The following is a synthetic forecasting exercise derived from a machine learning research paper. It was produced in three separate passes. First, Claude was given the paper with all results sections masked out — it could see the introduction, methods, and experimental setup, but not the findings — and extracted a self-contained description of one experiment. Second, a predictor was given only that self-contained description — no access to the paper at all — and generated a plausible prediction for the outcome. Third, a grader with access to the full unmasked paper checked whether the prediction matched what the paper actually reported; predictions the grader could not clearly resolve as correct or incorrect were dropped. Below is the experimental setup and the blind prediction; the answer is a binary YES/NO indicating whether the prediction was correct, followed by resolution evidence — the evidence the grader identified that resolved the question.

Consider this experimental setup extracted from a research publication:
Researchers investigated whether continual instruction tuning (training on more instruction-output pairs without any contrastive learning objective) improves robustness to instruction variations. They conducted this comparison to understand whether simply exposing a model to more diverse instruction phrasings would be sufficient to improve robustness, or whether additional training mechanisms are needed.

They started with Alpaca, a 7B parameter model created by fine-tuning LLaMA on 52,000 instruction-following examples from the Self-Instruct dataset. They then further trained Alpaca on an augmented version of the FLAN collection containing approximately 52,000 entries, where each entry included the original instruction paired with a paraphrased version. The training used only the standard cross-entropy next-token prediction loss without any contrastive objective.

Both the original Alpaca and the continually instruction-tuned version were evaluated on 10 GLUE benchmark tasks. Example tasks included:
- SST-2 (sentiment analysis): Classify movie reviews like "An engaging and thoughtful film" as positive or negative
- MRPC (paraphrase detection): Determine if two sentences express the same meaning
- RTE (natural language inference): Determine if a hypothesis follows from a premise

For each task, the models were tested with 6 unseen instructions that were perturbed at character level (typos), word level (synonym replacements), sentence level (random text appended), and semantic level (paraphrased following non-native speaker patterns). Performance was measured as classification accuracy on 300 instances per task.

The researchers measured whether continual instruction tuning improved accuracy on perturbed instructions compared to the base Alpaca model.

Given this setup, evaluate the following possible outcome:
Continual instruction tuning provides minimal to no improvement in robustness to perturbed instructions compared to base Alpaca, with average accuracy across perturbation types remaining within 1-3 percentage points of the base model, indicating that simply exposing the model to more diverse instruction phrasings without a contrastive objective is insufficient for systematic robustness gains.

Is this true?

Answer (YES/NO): NO